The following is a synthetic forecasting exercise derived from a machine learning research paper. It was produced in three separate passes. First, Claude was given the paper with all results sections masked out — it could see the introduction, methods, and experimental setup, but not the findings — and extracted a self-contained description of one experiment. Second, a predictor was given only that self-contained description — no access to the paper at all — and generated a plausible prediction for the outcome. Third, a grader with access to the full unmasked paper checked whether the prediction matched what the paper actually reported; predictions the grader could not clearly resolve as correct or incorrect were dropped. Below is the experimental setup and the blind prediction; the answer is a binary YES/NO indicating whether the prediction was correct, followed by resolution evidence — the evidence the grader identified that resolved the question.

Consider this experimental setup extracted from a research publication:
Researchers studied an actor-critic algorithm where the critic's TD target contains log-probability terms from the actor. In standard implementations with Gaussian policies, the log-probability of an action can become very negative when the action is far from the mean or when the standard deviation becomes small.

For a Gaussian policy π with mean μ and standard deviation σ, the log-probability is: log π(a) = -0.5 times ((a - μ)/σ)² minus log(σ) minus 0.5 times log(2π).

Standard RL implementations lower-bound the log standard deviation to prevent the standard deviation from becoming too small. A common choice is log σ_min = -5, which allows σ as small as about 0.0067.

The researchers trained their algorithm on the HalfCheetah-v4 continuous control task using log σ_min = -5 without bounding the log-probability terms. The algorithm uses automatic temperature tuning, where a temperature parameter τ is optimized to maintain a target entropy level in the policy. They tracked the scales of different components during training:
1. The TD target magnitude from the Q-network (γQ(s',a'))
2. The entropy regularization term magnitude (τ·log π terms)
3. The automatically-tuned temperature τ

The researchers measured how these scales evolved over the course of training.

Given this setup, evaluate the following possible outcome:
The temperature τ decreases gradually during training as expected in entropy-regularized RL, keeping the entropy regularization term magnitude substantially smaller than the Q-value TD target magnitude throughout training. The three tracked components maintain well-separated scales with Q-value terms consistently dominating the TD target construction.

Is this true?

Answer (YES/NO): NO